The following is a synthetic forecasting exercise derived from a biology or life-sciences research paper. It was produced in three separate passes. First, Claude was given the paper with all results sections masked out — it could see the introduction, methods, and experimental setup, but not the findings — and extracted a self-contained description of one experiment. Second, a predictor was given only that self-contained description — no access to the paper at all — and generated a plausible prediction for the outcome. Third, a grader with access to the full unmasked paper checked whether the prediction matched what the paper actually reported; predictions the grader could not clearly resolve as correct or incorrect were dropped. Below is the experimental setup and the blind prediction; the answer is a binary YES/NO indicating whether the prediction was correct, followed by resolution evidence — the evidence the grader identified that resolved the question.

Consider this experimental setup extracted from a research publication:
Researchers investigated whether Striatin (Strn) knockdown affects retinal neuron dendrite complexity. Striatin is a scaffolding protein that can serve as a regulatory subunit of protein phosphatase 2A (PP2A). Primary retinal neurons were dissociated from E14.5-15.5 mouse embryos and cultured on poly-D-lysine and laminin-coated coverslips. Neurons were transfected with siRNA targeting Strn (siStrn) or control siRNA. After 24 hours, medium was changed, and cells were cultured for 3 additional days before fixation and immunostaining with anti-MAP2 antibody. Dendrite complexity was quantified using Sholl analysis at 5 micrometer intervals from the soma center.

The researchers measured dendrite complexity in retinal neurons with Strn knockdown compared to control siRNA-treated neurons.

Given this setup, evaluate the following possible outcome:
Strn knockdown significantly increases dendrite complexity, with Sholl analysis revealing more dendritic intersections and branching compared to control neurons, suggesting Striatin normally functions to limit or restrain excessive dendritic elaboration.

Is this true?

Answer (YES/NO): NO